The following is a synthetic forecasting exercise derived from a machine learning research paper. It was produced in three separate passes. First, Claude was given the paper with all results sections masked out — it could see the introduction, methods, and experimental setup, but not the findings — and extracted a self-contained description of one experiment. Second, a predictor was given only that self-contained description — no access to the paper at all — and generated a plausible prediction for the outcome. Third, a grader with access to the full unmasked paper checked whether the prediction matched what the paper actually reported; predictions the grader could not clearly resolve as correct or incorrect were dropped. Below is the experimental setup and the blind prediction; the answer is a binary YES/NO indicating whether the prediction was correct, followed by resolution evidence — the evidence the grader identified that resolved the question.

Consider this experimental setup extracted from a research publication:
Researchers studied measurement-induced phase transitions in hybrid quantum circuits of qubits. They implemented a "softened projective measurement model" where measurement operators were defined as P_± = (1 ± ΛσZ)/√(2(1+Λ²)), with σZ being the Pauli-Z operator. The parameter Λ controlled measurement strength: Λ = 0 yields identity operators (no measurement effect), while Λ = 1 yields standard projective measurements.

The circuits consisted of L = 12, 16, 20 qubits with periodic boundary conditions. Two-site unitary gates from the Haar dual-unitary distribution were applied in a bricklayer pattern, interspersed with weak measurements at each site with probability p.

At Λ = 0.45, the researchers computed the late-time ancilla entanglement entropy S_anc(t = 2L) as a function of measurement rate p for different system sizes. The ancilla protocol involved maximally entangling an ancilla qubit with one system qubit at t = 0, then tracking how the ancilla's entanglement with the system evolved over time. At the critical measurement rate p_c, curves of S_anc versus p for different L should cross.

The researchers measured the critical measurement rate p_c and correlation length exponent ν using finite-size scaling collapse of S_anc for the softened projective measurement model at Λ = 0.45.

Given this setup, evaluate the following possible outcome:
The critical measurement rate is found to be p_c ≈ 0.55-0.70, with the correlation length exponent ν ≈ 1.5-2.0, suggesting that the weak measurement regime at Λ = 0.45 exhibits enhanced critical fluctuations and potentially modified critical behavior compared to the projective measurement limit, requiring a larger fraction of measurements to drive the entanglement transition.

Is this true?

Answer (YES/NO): NO